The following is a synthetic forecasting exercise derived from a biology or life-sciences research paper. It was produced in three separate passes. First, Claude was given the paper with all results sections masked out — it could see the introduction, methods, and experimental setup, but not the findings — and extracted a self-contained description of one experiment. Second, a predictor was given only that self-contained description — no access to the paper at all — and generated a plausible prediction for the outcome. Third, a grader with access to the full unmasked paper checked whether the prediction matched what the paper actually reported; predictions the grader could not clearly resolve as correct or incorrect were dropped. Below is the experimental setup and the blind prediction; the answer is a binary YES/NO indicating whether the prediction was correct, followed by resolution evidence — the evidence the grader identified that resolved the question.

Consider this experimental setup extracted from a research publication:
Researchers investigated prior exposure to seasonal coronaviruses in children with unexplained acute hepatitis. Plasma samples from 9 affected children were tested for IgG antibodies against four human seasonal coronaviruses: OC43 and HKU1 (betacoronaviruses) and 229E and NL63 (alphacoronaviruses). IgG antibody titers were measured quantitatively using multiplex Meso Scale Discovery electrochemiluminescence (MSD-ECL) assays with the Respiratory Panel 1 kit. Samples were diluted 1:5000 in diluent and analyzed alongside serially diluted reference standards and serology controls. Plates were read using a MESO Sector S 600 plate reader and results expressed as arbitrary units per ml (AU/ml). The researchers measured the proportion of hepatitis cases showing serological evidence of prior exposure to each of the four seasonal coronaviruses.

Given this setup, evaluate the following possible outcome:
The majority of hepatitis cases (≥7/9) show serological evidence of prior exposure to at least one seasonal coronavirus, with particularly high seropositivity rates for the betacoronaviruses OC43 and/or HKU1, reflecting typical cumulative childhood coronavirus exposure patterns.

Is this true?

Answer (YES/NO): NO